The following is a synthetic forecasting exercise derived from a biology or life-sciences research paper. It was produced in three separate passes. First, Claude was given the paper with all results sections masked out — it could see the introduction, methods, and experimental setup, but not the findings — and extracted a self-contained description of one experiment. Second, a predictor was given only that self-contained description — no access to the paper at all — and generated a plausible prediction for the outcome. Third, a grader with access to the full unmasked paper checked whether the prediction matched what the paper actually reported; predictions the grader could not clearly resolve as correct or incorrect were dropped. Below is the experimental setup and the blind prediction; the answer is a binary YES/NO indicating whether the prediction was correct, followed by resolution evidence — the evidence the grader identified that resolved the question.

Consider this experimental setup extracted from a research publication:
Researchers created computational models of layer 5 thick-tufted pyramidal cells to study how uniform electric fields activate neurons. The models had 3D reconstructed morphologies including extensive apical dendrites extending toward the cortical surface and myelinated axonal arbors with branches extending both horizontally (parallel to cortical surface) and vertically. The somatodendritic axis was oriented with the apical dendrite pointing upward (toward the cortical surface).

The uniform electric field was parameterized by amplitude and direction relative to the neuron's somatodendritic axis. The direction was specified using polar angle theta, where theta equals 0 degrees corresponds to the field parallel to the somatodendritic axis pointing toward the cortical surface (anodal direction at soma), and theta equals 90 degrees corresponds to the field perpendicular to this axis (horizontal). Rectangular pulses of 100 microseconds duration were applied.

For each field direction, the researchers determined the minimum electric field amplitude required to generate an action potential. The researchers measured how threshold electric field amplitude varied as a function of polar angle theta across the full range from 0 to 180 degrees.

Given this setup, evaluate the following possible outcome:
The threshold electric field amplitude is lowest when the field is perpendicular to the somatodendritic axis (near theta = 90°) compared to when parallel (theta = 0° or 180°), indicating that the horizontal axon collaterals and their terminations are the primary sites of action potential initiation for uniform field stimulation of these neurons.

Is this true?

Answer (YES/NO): NO